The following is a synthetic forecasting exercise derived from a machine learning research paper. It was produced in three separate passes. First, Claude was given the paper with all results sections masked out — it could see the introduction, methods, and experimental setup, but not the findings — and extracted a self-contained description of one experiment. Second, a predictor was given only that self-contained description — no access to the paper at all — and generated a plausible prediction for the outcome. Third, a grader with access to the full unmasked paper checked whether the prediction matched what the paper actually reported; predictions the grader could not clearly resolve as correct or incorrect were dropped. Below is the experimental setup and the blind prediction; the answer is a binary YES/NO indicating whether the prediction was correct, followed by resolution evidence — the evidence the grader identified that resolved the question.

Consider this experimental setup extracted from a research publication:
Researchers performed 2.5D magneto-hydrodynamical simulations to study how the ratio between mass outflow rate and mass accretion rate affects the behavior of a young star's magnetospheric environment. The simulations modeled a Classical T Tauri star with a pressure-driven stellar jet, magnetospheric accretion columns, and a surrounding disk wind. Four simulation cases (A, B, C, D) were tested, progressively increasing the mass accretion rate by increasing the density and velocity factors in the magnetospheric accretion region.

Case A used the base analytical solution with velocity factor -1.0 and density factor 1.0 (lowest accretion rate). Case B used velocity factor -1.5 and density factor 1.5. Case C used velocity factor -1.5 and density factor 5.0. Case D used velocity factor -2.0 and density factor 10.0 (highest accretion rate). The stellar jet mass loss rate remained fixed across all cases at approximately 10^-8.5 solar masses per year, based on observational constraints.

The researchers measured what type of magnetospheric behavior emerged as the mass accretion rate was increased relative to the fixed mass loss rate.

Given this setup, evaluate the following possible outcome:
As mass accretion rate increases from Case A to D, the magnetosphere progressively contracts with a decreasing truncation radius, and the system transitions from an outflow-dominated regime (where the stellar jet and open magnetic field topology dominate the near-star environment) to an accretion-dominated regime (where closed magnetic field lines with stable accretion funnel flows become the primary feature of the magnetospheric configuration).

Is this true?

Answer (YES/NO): NO